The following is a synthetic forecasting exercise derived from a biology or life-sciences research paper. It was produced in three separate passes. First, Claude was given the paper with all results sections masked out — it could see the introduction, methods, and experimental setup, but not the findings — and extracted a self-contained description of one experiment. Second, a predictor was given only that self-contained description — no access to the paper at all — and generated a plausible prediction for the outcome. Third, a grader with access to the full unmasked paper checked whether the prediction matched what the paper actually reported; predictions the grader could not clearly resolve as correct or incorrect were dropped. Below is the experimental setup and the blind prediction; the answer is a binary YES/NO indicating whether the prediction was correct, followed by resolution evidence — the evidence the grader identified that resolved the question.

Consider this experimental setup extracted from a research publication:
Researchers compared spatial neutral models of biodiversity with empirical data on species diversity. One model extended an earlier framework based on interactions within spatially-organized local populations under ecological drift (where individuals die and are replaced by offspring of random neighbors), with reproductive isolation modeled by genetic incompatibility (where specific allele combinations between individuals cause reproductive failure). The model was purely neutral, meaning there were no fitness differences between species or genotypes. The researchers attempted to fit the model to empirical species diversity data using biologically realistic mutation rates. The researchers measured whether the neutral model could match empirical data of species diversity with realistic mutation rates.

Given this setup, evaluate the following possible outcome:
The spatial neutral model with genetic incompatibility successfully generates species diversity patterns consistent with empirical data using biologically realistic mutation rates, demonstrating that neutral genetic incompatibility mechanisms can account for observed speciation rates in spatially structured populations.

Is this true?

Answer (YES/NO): NO